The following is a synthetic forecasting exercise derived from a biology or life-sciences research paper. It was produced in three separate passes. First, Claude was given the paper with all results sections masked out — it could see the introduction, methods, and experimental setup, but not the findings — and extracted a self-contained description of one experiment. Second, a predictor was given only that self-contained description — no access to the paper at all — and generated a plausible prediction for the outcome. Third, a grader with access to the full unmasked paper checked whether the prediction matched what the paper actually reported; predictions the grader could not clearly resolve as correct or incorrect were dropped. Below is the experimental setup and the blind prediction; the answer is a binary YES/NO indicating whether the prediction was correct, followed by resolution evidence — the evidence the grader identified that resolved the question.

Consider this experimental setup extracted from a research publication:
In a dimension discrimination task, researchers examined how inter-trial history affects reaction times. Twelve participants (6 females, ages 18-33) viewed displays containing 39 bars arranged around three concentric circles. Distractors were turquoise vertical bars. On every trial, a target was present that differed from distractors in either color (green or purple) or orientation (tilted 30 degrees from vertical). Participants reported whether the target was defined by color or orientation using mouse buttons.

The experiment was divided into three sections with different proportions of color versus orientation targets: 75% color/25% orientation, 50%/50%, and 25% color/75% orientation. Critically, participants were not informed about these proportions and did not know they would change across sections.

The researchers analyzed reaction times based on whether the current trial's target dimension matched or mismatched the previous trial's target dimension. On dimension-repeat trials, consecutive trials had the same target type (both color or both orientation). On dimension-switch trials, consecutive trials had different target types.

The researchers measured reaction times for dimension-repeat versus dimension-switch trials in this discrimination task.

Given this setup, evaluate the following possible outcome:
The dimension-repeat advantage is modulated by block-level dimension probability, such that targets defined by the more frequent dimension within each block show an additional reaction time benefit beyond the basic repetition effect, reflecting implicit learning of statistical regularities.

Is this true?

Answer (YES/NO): NO